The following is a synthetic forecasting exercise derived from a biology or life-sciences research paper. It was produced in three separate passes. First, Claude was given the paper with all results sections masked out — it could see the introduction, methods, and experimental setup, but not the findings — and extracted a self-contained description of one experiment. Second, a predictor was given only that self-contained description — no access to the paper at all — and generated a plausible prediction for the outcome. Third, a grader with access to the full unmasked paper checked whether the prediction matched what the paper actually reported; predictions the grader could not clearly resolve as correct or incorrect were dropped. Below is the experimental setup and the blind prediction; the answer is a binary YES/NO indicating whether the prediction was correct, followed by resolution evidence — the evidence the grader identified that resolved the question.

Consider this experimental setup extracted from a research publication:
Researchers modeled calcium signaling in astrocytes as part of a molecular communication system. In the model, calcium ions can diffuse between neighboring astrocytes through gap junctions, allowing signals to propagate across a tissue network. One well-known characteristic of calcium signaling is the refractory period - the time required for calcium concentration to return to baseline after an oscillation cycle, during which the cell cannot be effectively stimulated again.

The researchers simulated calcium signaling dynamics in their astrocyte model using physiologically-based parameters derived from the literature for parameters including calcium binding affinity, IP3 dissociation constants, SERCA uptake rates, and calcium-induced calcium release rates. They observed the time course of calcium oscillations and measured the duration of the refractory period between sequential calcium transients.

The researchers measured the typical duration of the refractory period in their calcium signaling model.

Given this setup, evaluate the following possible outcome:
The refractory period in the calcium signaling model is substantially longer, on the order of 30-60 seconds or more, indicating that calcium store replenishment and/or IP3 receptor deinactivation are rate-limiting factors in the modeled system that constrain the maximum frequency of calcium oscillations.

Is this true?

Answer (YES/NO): NO